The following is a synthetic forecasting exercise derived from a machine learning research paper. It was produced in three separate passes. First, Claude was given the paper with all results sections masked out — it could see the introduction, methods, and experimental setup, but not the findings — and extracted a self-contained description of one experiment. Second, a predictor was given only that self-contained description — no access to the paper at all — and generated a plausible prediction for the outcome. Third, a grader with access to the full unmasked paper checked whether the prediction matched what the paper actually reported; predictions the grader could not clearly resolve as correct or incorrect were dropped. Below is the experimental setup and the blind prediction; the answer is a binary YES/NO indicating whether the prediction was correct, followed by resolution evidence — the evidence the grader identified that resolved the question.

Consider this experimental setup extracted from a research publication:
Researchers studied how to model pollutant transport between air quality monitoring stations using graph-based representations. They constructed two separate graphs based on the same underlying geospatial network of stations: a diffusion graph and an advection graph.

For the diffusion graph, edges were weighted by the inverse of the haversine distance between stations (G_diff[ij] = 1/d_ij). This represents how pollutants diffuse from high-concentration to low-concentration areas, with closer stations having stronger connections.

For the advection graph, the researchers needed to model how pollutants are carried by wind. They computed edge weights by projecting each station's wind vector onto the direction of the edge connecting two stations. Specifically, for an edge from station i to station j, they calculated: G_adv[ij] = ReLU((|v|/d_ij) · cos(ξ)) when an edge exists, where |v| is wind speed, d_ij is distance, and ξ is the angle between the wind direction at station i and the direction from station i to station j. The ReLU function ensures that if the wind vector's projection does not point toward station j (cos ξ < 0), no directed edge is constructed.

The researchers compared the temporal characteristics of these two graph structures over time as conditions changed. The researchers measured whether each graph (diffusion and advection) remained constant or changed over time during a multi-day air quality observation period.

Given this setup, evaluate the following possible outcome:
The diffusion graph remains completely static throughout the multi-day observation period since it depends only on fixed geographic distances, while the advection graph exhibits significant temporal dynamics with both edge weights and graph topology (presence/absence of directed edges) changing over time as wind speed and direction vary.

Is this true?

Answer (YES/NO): YES